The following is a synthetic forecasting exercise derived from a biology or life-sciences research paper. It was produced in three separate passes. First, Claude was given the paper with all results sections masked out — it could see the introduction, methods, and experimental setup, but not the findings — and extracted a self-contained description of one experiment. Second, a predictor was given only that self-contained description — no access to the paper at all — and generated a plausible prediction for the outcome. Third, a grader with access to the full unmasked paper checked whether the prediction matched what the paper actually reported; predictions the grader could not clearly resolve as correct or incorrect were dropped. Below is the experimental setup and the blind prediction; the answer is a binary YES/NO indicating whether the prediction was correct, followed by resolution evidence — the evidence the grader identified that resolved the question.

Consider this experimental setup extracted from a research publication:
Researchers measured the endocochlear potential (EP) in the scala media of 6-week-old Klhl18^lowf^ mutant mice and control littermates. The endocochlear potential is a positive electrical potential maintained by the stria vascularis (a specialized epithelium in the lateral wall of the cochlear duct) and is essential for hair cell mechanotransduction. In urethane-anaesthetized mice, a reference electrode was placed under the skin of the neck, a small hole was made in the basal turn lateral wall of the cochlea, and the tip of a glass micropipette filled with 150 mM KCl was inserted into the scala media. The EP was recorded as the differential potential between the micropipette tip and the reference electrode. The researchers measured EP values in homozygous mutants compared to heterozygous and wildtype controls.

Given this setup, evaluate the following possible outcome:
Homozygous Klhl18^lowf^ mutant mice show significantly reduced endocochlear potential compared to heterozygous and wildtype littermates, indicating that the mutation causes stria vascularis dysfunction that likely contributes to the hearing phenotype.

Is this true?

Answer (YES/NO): NO